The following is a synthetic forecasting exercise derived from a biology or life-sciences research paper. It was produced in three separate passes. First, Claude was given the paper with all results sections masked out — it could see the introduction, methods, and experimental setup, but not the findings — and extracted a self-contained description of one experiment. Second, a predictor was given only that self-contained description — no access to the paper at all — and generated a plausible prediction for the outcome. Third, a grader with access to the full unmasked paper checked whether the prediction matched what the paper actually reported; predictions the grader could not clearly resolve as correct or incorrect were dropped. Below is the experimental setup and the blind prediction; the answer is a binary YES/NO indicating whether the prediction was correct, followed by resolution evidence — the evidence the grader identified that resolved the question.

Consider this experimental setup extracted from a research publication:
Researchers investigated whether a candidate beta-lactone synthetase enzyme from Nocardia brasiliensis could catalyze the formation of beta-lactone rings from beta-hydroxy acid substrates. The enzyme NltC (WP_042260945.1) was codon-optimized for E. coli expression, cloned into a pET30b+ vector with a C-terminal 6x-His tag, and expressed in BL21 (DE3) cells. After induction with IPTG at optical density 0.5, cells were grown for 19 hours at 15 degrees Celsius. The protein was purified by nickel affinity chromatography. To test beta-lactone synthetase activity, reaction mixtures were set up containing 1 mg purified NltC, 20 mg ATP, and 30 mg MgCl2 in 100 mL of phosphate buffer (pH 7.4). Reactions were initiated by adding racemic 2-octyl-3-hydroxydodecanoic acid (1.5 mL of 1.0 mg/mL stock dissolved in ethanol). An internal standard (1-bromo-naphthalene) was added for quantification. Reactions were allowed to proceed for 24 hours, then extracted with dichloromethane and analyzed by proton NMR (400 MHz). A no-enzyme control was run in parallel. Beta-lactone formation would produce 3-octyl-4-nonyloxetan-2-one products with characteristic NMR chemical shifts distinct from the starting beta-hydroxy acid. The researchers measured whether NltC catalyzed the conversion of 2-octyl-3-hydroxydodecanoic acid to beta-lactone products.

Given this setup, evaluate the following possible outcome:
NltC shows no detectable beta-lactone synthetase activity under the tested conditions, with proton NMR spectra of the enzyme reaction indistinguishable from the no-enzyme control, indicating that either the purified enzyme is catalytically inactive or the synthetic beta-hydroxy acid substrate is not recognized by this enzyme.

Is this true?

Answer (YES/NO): NO